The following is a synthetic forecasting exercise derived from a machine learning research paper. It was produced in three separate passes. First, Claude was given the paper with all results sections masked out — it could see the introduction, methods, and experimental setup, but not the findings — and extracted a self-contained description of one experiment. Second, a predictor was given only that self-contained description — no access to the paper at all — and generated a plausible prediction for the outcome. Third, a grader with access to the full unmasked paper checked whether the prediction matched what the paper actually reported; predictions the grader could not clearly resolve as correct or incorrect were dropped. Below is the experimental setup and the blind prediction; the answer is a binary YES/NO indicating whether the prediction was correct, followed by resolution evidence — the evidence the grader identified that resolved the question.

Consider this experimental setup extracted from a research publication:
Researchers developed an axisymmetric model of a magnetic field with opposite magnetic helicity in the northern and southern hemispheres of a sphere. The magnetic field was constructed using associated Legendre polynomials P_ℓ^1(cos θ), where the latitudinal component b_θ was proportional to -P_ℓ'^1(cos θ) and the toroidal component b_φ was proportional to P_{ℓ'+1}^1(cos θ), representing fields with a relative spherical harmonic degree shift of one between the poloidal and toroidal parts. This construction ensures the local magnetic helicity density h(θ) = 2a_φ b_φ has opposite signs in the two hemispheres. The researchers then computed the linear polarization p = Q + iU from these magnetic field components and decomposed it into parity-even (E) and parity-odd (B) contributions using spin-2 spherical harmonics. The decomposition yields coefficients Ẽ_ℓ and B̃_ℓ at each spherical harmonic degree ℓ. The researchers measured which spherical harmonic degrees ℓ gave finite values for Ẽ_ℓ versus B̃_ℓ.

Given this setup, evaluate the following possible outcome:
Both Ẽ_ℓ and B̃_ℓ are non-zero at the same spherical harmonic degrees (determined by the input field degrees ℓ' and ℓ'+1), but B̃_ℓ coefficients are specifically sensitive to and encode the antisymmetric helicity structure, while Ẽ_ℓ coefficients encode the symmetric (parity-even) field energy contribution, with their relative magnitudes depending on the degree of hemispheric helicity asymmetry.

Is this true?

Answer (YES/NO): NO